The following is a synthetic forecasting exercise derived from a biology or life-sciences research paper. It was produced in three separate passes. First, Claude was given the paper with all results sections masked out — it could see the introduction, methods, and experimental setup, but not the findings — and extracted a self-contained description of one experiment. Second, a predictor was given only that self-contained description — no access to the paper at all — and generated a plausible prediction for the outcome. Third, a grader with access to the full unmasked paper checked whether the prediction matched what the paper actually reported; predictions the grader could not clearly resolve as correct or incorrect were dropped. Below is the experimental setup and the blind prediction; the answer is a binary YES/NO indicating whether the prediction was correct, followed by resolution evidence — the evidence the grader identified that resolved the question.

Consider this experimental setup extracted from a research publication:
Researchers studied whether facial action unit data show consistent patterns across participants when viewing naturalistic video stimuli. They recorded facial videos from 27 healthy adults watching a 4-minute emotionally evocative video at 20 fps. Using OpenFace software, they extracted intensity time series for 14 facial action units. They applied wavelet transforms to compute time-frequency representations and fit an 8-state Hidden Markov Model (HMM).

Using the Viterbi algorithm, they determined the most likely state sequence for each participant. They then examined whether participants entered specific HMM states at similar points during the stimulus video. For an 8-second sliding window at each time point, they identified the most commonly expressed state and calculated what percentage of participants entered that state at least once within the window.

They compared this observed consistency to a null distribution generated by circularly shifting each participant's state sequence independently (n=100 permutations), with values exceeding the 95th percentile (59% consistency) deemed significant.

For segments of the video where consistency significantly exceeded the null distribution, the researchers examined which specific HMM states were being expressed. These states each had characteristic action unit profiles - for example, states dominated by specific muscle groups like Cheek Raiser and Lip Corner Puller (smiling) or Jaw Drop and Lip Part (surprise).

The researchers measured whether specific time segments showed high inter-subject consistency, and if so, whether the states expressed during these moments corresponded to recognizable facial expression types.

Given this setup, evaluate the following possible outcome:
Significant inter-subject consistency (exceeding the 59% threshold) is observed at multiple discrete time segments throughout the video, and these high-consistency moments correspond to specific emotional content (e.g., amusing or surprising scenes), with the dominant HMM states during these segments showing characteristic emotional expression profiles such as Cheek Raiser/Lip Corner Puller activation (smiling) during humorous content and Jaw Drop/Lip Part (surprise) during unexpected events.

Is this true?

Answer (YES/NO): NO